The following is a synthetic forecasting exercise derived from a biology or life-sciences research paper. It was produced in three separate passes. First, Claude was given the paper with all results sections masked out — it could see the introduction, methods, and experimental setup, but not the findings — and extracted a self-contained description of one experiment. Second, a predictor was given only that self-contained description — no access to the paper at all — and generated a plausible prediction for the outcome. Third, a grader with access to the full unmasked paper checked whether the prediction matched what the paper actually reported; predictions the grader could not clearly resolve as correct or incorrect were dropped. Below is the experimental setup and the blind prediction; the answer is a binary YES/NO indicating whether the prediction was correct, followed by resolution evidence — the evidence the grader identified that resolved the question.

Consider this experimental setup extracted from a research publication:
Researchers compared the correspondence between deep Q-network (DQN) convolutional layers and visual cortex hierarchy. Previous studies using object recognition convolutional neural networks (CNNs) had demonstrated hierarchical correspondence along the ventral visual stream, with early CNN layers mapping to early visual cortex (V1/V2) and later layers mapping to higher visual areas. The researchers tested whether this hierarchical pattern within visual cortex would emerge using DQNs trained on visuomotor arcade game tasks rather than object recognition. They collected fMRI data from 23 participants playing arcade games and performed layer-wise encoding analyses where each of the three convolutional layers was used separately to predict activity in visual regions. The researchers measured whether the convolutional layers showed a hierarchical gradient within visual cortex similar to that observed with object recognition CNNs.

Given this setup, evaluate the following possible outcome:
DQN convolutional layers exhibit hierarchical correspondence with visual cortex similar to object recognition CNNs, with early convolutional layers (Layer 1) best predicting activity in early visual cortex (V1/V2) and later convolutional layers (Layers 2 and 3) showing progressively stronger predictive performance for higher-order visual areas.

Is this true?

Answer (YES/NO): NO